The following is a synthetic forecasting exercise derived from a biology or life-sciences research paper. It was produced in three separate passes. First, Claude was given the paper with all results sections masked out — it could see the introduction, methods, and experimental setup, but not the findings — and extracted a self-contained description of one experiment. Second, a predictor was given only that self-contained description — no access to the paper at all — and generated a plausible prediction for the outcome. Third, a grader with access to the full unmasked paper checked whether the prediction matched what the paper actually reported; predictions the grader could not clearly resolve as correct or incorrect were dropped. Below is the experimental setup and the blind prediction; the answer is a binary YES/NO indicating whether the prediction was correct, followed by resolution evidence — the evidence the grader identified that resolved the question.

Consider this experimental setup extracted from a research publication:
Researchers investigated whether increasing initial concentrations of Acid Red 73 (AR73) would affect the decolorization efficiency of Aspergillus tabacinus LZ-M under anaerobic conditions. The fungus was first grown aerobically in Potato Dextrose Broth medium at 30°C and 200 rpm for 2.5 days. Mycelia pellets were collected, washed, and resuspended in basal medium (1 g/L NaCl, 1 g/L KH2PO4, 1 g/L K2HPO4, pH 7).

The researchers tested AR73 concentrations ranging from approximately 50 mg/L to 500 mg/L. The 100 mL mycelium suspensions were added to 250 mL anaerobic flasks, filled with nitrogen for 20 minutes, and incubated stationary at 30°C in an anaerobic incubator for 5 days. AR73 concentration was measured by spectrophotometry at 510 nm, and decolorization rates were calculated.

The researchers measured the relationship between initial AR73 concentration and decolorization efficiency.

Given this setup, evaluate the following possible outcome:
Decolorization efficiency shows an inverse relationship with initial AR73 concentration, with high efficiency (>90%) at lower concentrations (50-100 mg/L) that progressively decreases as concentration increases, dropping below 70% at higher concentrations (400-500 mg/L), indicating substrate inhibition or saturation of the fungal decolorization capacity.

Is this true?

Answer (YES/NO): NO